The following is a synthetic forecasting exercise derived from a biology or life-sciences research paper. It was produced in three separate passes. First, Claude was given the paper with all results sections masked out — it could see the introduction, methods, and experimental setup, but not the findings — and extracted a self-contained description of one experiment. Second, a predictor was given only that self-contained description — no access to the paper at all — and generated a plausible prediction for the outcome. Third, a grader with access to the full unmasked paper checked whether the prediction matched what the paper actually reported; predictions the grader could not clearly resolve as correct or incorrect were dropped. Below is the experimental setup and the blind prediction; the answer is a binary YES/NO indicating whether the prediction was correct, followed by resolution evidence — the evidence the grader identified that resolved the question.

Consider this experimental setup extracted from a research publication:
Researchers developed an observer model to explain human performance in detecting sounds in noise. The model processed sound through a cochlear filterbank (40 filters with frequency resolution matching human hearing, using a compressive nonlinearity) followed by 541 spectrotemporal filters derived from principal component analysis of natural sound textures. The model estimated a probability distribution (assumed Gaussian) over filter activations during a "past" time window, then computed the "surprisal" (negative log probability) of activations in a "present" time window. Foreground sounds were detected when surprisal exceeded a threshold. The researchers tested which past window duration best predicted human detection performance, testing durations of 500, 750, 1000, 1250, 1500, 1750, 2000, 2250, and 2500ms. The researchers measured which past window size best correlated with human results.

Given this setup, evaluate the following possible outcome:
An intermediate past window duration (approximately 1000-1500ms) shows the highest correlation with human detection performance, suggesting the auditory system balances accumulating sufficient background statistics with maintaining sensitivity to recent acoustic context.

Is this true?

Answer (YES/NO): YES